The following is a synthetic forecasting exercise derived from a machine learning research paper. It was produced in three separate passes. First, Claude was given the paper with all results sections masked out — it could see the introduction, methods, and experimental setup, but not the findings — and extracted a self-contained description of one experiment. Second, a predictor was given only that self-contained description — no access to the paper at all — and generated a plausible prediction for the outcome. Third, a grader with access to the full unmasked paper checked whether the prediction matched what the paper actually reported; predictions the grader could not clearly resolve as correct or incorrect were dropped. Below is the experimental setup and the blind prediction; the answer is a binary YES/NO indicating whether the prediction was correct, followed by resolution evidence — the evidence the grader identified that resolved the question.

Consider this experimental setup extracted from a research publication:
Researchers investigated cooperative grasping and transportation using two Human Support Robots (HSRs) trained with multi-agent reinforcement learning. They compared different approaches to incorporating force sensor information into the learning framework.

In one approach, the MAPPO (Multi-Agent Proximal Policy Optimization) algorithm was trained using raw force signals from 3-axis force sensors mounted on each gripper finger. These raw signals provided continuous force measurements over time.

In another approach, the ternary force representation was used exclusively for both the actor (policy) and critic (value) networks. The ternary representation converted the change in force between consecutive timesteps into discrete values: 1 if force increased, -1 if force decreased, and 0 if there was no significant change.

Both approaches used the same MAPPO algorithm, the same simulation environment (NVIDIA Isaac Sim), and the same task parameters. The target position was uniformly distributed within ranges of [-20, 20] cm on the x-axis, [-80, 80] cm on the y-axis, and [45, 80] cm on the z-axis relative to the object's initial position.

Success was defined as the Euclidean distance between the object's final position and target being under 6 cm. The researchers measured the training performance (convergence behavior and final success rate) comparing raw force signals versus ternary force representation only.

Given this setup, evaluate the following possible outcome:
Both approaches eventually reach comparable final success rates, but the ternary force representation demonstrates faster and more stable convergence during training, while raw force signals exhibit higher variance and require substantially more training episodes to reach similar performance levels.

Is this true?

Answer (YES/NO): NO